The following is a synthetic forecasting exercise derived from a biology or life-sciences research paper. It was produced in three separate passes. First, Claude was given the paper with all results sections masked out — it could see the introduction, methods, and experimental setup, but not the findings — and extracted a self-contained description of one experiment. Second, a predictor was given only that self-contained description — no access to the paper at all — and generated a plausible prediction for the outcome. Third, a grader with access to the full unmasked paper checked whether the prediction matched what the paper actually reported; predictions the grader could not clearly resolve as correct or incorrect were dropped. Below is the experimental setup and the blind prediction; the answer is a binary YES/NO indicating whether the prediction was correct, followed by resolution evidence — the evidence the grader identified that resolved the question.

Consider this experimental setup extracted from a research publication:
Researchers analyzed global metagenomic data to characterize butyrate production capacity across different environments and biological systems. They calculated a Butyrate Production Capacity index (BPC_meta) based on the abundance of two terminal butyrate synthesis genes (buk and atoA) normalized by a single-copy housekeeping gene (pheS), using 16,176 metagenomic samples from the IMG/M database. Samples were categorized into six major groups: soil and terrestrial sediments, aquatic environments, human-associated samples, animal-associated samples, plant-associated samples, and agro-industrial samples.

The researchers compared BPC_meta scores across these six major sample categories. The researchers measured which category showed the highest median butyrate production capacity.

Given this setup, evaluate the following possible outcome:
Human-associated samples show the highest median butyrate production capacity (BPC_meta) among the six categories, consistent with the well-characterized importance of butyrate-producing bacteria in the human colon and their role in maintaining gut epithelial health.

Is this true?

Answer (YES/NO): YES